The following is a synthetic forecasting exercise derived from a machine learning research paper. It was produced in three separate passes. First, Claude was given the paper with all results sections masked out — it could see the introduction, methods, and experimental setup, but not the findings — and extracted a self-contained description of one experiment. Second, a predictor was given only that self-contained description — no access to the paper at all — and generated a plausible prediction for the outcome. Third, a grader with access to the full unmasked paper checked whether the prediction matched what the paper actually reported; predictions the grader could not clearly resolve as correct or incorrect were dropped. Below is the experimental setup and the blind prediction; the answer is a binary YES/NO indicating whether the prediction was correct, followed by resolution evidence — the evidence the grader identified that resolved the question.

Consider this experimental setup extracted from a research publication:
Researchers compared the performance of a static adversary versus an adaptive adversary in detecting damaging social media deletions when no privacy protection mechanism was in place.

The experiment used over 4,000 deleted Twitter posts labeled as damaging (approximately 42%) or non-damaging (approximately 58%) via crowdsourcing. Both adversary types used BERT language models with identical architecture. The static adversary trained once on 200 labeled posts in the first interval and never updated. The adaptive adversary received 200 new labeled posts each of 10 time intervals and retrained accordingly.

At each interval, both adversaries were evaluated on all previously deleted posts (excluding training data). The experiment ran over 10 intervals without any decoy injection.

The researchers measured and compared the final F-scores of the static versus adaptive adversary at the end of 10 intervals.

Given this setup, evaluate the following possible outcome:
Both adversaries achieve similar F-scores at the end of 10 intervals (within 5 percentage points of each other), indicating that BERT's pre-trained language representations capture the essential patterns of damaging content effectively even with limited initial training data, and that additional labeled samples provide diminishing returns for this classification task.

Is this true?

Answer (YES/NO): NO